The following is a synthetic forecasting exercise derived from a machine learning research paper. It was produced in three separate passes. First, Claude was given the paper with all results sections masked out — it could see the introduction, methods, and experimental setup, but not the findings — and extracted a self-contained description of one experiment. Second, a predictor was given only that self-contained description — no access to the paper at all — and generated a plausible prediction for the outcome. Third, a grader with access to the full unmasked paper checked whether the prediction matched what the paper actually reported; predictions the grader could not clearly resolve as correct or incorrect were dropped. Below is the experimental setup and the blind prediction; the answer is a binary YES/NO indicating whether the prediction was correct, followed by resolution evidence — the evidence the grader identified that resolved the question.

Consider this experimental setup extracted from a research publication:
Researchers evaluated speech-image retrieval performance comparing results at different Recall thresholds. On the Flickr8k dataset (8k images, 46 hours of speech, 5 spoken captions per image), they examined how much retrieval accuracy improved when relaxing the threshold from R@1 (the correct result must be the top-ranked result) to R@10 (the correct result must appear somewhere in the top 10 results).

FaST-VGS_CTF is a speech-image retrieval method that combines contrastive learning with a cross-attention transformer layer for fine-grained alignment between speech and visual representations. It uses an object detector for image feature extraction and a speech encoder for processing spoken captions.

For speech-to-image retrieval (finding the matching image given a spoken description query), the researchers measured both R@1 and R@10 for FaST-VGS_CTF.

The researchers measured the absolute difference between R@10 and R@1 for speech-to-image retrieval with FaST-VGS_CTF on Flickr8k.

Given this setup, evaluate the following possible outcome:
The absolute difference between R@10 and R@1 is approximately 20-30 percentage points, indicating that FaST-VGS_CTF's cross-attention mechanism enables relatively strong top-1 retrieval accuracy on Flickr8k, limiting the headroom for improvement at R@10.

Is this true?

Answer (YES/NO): NO